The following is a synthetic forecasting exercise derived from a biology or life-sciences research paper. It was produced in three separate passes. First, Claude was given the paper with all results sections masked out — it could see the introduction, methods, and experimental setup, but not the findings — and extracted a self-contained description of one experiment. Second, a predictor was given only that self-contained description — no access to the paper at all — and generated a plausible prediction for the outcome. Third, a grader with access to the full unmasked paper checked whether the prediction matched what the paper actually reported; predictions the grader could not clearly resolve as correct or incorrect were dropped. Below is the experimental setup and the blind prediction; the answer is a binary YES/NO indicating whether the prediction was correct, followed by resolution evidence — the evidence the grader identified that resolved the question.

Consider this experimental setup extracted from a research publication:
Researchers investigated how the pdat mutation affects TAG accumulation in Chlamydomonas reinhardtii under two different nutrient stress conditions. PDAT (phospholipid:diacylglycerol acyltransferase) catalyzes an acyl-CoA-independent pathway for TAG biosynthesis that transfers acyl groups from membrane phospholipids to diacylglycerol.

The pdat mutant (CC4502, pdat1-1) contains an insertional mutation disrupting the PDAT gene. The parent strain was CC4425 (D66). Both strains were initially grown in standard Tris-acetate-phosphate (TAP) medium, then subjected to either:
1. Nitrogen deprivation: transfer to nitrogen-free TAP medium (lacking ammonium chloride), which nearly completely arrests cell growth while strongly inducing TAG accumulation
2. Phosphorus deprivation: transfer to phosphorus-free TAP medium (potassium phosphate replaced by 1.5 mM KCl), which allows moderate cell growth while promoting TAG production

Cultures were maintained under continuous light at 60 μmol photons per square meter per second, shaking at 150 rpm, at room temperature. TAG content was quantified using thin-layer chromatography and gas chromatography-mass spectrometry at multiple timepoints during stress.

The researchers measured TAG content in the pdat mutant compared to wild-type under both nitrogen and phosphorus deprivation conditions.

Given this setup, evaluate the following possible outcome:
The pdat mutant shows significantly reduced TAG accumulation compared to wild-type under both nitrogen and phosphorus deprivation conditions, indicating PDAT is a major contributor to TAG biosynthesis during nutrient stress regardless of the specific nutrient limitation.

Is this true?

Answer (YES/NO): NO